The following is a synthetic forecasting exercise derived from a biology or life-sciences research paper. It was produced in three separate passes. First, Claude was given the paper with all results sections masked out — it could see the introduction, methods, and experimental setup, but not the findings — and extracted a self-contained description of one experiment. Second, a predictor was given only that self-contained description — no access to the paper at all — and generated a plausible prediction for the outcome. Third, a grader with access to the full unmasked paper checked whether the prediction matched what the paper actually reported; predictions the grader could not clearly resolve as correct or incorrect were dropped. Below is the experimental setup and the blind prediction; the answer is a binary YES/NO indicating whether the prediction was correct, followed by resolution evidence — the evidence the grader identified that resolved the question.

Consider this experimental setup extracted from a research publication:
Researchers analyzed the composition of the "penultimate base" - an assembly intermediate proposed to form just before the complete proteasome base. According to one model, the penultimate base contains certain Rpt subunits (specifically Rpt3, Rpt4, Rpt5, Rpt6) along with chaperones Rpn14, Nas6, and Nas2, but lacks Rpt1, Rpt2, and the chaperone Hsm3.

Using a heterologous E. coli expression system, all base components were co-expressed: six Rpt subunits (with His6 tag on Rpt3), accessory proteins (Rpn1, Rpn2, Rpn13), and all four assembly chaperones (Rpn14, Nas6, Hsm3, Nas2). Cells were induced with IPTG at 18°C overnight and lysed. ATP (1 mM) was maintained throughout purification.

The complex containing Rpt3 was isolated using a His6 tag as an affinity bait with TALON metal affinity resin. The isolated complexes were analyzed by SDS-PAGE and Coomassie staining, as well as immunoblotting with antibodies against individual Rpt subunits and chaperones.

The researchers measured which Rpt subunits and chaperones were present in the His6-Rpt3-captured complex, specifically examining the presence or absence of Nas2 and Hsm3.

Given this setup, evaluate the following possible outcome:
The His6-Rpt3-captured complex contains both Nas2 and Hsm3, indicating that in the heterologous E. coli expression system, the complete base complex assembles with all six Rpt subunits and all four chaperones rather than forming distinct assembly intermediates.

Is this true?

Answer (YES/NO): NO